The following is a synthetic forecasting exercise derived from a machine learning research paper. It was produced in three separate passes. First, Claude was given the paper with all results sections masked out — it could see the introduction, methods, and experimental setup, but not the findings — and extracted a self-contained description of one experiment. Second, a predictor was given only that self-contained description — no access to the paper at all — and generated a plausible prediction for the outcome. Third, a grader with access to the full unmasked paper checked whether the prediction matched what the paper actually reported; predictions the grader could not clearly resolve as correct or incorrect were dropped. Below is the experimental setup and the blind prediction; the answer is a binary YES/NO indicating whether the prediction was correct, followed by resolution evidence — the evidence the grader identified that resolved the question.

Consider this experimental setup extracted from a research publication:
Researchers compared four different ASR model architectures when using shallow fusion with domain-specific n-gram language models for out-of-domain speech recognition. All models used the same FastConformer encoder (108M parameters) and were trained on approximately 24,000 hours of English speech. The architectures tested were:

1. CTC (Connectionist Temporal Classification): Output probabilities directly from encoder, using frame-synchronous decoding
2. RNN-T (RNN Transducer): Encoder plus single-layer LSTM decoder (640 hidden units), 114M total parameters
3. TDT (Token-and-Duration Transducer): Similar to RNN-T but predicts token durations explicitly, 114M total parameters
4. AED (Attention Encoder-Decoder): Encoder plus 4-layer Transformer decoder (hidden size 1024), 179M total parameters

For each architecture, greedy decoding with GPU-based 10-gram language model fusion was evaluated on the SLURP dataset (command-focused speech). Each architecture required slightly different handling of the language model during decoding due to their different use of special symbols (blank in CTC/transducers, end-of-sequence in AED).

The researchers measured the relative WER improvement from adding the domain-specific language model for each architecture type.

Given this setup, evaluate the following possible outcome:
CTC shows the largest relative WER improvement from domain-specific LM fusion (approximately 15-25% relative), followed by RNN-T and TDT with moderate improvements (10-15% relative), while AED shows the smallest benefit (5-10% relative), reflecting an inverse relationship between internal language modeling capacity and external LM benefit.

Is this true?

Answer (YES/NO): NO